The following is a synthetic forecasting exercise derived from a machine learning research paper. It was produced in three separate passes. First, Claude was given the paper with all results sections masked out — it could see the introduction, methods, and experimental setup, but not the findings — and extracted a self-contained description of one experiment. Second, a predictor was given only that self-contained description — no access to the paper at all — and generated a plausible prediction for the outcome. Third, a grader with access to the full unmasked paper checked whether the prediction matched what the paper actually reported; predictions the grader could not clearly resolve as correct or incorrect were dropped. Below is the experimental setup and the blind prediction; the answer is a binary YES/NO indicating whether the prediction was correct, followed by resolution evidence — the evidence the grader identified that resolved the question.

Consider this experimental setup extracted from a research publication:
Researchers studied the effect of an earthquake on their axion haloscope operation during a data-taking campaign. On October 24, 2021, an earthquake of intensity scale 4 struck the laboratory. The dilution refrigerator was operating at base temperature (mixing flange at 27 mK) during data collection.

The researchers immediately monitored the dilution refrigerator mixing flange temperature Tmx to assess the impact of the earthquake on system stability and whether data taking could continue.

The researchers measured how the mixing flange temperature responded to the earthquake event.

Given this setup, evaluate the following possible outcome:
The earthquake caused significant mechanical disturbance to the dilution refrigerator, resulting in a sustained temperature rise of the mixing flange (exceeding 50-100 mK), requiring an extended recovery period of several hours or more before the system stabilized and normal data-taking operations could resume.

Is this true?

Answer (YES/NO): NO